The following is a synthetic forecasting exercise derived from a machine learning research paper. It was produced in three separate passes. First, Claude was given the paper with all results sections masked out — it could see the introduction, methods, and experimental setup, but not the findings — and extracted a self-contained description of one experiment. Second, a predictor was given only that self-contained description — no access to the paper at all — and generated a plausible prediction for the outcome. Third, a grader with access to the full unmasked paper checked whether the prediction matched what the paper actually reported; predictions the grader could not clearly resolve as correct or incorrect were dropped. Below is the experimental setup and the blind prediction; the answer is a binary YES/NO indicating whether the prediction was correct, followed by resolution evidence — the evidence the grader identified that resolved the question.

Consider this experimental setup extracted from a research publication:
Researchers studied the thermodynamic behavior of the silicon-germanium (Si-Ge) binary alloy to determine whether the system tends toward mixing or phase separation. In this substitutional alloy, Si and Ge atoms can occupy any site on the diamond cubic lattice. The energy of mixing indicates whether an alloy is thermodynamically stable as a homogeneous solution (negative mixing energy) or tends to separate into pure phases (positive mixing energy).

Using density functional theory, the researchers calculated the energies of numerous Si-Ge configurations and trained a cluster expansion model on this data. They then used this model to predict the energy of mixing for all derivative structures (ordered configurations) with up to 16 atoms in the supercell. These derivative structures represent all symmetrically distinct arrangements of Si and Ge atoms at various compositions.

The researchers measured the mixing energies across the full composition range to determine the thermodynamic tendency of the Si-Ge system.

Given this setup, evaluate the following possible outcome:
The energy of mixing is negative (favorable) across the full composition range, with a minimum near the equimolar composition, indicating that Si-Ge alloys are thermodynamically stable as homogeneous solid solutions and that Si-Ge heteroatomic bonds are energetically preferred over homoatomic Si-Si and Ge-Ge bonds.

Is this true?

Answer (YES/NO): NO